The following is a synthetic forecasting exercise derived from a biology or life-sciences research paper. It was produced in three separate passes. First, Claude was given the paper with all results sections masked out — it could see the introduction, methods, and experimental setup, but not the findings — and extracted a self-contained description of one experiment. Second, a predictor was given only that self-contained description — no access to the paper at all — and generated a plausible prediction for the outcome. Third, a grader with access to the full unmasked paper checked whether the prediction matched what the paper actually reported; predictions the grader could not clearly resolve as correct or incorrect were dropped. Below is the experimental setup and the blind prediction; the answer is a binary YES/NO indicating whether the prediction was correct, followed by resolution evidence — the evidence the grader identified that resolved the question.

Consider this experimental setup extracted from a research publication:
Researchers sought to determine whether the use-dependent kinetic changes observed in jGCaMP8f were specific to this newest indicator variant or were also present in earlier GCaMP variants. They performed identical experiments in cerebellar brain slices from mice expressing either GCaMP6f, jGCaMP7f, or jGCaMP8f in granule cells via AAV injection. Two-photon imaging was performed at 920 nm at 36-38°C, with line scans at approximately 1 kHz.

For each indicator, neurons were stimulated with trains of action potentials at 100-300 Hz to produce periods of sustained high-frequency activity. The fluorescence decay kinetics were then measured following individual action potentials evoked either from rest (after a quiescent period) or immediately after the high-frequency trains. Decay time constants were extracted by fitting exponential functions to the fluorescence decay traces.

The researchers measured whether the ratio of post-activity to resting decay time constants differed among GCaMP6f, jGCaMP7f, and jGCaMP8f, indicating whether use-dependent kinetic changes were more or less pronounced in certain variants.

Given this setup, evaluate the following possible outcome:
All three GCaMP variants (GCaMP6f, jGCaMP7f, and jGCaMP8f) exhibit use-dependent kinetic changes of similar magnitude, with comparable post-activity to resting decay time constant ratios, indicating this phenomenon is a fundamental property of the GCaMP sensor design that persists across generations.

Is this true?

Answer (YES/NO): NO